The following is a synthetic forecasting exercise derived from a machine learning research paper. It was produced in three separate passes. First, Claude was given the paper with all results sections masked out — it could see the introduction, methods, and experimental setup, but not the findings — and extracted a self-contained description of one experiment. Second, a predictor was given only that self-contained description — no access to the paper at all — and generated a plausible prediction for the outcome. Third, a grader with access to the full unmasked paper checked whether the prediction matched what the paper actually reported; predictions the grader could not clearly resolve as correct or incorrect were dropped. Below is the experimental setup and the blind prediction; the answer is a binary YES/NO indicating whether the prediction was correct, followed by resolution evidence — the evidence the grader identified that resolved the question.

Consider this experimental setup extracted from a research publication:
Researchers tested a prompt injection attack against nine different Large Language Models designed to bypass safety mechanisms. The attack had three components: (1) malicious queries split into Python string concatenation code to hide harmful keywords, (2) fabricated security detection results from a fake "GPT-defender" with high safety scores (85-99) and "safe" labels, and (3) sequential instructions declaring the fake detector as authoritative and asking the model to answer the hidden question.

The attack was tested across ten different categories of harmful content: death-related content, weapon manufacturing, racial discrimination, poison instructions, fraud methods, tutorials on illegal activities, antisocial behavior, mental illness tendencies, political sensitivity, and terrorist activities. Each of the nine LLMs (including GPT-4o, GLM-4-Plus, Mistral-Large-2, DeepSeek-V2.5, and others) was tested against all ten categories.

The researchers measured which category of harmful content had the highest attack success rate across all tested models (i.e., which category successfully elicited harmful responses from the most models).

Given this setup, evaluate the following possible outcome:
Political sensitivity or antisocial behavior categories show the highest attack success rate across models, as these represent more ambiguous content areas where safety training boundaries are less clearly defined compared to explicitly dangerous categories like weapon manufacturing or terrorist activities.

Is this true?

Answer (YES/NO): YES